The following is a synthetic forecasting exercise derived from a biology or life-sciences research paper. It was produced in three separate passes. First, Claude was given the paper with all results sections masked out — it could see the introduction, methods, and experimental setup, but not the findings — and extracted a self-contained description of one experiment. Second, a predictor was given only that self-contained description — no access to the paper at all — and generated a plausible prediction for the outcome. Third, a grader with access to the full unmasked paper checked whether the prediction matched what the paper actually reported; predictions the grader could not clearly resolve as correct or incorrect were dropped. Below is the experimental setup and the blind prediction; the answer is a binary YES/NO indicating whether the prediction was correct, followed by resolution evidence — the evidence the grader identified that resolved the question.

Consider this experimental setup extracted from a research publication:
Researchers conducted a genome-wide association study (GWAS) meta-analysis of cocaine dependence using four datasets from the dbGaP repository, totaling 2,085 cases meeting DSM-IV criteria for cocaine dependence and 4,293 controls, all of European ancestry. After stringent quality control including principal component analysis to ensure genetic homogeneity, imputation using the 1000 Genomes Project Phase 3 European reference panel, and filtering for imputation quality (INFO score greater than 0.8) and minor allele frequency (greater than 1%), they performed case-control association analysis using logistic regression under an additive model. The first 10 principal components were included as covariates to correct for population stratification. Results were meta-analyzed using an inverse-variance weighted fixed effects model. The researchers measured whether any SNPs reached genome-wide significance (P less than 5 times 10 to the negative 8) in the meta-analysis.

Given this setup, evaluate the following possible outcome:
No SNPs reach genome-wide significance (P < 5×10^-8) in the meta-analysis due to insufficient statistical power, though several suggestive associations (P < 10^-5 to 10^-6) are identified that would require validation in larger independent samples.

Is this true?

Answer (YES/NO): YES